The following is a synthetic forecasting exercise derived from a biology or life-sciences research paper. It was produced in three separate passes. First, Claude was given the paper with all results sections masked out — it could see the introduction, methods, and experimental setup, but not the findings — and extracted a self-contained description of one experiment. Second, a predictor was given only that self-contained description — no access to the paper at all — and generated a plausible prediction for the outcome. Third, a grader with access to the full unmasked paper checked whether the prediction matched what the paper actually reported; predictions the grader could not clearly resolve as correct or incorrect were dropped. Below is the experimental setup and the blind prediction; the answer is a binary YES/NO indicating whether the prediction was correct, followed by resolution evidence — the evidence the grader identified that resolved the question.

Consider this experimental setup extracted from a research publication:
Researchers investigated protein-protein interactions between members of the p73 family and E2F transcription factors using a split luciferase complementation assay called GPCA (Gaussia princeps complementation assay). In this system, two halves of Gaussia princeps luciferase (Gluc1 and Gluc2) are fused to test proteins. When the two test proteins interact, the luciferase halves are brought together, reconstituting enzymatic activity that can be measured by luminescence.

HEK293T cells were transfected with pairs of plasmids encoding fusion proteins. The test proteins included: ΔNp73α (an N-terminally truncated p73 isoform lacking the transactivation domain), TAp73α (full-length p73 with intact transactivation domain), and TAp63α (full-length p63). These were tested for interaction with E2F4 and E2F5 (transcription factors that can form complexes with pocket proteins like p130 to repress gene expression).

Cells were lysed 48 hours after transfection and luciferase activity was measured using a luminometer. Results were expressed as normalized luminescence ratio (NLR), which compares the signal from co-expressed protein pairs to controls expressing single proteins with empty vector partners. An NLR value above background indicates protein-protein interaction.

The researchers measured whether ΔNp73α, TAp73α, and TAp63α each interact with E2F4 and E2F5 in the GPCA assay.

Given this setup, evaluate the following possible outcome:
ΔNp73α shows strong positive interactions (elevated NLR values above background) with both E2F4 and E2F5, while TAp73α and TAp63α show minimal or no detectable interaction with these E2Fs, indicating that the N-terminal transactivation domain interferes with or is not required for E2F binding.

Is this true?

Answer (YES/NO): NO